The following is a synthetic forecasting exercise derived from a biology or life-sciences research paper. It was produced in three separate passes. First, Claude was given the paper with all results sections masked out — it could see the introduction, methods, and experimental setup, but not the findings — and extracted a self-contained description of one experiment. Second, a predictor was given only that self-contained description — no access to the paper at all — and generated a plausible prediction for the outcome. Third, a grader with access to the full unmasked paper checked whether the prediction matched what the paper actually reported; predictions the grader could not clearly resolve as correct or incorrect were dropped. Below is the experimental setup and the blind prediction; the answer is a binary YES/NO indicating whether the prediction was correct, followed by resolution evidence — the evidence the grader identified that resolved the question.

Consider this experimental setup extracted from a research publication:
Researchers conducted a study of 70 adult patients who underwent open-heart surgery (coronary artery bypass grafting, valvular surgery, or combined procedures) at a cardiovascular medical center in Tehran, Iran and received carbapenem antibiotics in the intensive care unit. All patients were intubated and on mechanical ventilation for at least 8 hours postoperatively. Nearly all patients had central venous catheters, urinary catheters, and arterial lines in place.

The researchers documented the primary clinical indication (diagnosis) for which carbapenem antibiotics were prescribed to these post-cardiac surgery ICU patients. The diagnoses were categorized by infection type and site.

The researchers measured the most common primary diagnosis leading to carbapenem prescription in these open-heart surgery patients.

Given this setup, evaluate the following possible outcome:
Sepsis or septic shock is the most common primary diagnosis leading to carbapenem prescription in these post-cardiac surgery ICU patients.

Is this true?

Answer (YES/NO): NO